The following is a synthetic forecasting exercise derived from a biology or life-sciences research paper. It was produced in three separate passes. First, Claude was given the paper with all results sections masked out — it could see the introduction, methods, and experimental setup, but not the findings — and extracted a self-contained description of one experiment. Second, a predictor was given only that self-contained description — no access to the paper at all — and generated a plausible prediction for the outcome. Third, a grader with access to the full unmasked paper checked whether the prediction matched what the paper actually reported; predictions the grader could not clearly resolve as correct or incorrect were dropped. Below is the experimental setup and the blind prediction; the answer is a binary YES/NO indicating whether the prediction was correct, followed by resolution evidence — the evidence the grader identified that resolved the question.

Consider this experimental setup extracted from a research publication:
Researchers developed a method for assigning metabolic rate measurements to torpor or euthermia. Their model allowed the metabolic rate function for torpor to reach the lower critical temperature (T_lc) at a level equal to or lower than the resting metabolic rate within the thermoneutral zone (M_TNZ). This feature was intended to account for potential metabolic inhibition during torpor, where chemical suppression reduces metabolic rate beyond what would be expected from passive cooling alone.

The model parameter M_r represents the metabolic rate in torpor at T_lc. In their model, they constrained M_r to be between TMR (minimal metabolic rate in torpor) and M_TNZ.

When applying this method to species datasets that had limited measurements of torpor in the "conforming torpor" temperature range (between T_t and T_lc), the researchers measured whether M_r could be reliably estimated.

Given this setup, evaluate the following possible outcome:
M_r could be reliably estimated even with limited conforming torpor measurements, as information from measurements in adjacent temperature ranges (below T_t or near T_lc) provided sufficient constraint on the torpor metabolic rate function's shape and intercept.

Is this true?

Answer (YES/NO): NO